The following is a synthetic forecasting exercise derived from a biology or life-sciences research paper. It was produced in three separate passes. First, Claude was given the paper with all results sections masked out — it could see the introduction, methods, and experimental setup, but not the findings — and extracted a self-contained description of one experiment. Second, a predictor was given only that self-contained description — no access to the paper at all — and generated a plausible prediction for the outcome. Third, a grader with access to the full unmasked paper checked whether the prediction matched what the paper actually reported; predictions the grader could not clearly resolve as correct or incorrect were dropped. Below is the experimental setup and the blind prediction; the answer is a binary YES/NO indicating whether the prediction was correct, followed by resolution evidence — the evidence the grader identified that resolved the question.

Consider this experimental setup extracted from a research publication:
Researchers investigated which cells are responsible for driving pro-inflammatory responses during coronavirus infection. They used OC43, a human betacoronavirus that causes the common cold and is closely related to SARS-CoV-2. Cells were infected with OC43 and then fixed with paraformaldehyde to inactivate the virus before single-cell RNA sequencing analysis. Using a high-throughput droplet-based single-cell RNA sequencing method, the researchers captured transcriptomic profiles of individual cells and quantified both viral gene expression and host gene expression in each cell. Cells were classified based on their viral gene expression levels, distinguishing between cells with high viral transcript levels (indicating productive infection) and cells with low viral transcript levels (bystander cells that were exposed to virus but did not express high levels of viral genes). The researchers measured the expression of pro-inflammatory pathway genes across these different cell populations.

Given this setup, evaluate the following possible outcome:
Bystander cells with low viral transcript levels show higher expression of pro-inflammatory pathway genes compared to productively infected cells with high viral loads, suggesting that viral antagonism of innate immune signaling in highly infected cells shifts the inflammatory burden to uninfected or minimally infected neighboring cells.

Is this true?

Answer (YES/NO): YES